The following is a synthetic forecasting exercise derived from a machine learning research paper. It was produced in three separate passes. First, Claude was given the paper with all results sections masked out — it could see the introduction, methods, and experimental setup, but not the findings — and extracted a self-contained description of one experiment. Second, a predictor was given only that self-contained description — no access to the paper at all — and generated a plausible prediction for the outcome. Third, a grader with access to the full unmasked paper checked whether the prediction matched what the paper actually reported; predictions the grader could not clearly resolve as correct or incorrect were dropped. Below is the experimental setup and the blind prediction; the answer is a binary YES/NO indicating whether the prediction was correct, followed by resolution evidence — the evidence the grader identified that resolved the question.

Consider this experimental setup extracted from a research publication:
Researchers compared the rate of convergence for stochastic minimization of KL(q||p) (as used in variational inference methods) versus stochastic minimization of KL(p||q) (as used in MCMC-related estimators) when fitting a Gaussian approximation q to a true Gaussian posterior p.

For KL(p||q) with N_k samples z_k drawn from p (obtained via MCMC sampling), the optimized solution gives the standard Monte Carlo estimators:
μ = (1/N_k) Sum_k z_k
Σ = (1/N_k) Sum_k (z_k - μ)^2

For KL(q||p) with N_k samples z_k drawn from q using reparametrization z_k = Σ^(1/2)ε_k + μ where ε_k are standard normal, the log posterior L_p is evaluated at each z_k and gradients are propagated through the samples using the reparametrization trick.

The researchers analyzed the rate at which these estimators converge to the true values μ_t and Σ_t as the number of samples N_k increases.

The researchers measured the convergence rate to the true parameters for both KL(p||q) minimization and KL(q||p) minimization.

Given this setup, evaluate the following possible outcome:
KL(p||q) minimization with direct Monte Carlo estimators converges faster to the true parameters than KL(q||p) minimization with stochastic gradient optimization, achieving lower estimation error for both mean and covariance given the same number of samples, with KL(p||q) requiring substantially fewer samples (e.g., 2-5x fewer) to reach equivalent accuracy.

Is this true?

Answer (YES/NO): NO